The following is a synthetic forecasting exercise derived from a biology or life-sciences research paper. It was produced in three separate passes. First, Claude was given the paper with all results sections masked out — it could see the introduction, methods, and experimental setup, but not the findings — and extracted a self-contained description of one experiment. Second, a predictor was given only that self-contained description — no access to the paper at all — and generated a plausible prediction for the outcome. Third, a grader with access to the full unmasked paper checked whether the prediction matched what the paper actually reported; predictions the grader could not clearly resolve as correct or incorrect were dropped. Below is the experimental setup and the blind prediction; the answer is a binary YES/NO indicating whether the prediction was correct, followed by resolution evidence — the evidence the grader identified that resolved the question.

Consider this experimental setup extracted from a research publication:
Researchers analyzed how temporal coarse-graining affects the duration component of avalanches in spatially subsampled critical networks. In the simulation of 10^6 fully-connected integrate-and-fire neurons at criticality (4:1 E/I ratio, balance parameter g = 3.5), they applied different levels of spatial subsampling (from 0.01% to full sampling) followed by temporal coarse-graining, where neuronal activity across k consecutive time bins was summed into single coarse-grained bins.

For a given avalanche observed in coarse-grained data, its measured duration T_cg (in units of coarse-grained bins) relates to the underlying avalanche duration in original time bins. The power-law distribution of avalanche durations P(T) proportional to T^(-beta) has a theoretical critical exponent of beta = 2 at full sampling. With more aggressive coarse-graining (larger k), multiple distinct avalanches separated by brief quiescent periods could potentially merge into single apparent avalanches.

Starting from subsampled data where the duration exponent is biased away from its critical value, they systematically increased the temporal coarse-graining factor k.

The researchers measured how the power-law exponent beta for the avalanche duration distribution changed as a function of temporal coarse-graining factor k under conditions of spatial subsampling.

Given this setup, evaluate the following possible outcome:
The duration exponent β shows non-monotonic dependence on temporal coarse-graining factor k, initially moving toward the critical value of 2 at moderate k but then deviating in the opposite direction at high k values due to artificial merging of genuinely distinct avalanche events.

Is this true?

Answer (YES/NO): NO